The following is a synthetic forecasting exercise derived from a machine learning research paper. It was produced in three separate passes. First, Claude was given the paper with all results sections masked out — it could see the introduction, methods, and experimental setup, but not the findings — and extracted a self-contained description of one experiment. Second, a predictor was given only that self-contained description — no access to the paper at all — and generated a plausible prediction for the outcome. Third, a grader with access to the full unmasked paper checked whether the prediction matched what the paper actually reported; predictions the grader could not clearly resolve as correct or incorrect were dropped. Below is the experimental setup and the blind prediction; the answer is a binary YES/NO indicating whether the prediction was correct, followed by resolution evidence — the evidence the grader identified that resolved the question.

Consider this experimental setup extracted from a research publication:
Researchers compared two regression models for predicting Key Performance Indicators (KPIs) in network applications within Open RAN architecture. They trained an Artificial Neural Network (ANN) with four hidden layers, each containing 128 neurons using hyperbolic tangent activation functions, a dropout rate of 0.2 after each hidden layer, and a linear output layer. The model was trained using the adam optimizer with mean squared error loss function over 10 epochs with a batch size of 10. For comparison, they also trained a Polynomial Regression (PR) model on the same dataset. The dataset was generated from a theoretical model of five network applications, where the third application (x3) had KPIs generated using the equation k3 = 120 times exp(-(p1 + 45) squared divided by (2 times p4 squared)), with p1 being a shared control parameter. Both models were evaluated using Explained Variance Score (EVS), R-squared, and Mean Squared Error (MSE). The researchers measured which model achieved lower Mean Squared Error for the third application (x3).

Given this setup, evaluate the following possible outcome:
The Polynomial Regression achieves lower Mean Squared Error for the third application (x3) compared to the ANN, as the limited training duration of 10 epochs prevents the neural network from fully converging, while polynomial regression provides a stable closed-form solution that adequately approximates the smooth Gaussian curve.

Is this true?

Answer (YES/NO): YES